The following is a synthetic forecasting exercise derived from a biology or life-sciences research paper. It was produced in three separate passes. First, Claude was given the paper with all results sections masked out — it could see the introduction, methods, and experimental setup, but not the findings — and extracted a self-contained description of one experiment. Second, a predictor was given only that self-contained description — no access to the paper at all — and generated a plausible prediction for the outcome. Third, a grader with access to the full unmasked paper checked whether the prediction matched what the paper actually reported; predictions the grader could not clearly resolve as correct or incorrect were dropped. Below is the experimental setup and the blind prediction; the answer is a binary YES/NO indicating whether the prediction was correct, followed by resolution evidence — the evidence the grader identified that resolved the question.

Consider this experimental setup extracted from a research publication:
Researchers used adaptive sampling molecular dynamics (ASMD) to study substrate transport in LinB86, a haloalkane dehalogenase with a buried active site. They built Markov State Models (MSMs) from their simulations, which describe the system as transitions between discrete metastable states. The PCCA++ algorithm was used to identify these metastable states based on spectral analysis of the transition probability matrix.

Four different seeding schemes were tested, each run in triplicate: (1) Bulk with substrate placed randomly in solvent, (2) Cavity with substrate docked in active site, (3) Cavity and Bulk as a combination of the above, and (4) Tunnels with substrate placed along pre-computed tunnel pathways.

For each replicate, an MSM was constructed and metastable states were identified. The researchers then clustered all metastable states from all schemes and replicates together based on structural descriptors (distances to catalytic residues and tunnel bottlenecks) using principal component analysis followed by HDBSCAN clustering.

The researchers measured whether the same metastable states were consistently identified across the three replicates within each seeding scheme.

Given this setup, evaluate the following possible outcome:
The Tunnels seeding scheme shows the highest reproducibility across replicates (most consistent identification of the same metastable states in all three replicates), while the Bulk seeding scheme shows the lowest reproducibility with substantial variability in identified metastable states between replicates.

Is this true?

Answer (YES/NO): YES